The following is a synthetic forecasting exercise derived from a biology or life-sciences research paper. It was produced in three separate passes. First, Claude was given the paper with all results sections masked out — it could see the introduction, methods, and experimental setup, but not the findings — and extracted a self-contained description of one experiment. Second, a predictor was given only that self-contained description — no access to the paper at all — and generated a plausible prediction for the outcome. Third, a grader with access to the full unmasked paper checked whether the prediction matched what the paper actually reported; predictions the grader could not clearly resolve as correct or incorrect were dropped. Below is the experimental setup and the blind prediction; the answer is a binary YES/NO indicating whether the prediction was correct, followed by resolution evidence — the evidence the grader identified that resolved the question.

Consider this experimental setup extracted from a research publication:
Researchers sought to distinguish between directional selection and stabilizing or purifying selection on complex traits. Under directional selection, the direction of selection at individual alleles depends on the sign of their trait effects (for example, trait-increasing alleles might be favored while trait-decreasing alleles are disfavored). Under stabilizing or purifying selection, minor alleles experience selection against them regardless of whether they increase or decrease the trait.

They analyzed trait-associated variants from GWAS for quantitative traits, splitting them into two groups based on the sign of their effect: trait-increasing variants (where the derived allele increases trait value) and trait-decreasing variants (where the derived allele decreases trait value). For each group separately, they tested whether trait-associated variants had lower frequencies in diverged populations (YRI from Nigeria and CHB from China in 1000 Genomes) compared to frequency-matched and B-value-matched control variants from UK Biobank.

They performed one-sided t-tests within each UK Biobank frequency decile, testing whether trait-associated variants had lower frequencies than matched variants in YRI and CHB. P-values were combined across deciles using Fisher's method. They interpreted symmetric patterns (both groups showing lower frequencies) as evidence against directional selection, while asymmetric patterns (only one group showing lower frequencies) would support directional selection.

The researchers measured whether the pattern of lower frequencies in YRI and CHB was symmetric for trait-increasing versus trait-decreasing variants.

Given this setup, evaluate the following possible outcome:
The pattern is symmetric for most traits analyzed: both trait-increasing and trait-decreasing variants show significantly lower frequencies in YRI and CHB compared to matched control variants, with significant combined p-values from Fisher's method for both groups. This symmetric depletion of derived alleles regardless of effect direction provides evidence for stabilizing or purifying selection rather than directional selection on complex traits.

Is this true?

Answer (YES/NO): YES